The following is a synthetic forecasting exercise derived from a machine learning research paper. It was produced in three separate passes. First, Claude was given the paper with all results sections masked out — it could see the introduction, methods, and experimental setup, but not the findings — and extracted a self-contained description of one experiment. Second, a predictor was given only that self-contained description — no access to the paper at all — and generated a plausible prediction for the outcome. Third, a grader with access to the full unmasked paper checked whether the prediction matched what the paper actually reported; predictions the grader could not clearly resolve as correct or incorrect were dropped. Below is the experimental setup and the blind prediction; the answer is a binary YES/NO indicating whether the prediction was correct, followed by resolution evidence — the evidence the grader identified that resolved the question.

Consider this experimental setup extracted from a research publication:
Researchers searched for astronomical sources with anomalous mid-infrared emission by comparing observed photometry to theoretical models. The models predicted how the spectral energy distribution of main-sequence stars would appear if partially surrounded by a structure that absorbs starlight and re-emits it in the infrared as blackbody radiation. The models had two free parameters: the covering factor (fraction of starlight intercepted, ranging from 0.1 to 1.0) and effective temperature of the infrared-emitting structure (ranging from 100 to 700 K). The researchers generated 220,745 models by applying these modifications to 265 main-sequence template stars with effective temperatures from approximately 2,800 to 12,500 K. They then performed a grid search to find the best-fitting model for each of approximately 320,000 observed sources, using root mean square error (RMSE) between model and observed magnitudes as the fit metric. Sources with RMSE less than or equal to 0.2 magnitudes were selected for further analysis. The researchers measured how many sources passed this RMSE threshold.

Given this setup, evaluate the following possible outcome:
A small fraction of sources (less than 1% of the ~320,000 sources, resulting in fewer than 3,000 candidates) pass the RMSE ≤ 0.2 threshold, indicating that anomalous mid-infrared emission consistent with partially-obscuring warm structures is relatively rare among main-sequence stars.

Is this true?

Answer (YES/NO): NO